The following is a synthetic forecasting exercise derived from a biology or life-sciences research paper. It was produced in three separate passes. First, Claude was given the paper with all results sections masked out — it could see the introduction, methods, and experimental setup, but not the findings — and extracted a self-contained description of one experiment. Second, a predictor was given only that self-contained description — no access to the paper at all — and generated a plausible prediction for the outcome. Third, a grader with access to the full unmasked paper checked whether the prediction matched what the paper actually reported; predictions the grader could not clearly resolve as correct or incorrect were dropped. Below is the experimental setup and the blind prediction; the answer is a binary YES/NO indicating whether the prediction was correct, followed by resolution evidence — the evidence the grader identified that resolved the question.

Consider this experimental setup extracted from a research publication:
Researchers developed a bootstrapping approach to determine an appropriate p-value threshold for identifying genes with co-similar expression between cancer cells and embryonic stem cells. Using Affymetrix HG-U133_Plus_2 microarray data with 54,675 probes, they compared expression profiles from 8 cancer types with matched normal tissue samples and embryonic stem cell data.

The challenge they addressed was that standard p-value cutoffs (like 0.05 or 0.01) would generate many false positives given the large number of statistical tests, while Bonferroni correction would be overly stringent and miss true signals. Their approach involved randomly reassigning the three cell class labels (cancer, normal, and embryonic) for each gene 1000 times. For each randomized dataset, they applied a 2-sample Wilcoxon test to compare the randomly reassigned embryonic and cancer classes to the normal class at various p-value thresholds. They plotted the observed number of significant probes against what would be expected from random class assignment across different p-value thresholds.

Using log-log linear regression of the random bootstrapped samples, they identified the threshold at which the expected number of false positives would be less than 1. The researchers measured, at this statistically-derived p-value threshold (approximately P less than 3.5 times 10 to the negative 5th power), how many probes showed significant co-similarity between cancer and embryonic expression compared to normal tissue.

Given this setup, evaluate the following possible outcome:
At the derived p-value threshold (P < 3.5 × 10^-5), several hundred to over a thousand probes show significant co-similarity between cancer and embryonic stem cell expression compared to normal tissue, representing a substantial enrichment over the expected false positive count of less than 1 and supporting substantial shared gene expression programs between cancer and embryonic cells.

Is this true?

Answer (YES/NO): NO